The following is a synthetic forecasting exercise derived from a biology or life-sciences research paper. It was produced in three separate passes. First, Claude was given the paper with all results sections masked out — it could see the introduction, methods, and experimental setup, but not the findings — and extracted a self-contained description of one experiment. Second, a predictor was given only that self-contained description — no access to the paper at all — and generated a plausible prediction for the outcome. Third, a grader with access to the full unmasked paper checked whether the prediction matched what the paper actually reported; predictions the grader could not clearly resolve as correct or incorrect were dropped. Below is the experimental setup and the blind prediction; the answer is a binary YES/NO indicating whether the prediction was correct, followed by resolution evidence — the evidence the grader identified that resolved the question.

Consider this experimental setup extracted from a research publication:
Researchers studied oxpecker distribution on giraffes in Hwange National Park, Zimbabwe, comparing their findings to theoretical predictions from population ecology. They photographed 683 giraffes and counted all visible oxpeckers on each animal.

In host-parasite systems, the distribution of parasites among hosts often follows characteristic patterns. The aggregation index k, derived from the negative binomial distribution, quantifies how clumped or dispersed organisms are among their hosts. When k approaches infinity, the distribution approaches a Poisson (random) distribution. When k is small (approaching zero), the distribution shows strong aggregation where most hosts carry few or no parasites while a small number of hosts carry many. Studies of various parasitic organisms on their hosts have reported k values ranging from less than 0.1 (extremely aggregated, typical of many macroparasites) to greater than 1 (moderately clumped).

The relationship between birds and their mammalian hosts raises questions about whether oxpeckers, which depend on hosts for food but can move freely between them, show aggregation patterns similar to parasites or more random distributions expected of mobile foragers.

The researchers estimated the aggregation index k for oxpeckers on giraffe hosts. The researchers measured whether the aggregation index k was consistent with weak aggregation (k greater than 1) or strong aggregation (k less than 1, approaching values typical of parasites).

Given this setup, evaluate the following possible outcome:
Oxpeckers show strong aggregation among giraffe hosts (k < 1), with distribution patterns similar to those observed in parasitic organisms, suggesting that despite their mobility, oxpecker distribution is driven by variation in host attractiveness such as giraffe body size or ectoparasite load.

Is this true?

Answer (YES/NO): YES